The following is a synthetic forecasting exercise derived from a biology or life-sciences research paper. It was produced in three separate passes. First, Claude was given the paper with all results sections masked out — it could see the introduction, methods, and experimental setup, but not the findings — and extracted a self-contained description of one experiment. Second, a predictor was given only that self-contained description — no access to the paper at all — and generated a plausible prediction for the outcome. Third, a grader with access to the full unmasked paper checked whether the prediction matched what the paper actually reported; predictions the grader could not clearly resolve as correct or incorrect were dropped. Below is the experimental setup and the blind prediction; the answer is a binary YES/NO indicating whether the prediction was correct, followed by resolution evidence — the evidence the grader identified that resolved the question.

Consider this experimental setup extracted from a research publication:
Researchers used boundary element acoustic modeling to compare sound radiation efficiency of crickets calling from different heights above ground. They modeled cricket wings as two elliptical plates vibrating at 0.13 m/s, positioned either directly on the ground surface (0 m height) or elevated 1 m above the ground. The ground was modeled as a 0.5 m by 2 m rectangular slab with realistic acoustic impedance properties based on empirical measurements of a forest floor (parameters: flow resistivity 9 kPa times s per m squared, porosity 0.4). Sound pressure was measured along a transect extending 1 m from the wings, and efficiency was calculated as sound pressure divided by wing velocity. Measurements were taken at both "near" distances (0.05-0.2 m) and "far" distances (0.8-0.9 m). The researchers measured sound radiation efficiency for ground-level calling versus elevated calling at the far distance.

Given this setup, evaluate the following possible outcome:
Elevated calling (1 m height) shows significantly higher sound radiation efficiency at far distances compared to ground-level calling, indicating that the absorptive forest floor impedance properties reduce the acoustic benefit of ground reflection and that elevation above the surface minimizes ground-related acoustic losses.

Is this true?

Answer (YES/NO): NO